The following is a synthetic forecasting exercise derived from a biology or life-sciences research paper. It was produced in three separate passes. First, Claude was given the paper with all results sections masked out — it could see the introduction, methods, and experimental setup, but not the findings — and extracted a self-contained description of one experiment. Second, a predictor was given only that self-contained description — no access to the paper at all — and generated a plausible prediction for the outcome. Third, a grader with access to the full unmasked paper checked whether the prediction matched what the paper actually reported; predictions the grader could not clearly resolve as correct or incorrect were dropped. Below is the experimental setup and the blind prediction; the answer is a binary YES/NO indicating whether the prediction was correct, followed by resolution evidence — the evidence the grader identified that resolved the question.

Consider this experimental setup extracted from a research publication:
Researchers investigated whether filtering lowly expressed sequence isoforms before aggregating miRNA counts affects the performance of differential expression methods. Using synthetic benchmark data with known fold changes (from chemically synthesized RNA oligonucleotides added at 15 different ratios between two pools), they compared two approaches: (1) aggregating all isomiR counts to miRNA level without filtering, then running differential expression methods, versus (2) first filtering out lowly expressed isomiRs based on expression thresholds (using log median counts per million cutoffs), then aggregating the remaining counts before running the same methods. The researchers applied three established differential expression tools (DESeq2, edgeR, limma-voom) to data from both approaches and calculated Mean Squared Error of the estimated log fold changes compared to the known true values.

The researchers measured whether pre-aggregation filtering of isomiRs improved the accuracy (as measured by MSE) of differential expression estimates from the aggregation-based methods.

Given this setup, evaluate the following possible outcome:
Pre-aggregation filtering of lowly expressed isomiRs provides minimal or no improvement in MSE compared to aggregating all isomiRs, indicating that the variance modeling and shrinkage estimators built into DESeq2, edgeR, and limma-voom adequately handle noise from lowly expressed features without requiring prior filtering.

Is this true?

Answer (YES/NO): YES